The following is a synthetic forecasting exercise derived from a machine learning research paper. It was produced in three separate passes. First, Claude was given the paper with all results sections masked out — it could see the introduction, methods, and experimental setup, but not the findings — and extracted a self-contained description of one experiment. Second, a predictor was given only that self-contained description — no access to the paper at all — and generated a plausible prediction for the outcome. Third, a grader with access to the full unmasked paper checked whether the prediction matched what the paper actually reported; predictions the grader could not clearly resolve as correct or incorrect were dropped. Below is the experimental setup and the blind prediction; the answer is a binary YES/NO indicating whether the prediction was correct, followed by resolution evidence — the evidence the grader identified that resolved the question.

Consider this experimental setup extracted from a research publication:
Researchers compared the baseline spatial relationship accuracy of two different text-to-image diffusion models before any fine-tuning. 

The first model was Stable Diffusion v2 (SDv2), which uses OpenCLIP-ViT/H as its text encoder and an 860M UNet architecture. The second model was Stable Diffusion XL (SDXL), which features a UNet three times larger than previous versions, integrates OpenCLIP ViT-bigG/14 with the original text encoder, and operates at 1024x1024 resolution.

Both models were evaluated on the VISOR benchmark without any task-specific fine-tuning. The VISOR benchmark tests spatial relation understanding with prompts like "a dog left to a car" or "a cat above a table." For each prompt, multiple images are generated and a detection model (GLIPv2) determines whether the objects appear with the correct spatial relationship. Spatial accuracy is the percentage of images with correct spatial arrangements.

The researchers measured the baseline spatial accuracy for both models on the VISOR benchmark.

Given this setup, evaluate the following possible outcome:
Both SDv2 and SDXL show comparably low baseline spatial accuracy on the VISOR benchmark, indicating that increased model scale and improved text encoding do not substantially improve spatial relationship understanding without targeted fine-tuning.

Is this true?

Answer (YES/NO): NO